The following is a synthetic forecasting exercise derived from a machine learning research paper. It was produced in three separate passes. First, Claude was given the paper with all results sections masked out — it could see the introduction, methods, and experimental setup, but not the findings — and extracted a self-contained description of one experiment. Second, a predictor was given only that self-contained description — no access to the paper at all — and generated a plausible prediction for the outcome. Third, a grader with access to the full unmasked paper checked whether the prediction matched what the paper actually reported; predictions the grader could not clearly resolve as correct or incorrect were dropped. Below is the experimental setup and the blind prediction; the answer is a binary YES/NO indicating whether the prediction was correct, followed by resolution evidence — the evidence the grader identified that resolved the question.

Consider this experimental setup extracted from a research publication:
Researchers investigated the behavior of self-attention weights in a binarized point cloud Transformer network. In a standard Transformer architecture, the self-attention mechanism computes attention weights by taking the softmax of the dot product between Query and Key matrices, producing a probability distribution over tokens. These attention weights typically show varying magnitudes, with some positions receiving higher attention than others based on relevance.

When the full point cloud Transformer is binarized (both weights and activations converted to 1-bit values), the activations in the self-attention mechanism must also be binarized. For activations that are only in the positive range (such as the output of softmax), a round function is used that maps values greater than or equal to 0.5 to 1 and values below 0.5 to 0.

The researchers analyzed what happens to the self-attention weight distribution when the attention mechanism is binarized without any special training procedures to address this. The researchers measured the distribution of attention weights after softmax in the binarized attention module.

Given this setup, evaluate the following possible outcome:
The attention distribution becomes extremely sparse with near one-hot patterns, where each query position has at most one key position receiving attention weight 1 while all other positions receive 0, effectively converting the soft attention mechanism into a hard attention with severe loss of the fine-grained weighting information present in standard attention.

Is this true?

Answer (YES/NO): NO